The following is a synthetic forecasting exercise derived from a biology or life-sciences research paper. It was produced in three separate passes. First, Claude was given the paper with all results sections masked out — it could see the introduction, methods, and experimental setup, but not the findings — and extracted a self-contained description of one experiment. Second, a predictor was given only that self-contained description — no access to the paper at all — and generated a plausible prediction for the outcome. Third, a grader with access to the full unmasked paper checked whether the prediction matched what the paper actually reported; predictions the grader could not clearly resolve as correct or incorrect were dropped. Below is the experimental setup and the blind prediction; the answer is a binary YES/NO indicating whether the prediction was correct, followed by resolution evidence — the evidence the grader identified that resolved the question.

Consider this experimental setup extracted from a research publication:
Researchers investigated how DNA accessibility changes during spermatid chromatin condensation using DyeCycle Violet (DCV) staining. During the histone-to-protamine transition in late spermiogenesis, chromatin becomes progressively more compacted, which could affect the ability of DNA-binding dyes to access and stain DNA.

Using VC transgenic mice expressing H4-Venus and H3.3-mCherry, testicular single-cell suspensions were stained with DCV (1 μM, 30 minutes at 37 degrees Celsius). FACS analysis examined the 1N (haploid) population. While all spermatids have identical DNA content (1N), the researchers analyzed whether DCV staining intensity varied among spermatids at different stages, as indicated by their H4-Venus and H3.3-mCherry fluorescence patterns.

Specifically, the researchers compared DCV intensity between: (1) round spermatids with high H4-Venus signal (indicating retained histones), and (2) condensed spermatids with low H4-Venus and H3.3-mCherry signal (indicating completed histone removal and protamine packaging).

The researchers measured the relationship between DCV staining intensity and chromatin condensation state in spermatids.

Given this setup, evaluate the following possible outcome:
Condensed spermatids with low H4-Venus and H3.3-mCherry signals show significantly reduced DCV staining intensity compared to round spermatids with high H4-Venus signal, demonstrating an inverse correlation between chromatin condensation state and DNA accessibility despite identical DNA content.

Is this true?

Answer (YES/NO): YES